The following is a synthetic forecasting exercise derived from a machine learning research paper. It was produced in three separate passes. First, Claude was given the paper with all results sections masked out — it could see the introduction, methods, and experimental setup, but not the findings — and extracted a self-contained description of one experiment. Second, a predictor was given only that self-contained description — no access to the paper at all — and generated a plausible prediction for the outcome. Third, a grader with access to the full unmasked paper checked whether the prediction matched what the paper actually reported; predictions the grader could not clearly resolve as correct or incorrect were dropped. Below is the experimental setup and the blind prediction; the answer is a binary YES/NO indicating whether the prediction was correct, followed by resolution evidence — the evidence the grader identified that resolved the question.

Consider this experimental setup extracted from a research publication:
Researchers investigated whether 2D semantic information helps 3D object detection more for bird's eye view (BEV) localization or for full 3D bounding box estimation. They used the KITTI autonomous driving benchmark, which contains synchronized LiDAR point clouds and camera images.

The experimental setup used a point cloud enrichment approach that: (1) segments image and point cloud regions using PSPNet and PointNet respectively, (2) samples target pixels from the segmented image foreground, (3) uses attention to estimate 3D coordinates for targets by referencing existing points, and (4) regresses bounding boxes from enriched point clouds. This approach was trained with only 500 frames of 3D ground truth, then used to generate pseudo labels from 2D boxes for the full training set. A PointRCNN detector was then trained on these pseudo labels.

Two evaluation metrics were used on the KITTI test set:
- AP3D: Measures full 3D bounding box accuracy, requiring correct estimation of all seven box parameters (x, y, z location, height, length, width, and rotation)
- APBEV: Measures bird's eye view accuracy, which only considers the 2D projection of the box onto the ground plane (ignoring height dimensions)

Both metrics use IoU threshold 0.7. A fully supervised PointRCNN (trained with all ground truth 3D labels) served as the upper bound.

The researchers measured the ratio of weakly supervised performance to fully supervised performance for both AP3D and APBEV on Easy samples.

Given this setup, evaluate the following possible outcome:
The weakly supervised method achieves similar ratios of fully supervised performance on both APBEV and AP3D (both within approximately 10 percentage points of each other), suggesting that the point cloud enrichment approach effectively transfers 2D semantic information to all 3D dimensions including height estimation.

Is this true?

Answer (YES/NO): NO